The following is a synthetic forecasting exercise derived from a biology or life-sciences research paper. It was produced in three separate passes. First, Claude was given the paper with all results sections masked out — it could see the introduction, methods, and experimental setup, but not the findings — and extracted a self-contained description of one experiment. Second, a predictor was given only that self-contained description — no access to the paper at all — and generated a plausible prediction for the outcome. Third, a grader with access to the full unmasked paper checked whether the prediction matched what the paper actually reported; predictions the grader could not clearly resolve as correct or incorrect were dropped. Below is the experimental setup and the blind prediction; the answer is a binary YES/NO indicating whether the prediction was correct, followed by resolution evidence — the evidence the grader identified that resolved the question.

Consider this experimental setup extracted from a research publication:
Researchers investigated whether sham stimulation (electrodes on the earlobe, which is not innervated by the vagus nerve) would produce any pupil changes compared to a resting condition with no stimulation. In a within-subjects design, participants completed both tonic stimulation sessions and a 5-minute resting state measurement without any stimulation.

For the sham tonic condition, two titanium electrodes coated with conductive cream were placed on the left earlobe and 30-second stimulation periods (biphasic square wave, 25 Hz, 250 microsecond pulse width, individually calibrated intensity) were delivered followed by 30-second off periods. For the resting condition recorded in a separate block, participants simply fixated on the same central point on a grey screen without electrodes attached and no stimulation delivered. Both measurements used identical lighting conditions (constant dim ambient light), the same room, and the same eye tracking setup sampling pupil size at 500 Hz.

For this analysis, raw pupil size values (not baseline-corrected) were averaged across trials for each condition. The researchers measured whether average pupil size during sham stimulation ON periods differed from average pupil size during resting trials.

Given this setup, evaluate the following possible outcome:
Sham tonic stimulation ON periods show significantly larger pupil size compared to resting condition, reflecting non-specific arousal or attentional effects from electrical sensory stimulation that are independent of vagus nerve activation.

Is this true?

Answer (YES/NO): NO